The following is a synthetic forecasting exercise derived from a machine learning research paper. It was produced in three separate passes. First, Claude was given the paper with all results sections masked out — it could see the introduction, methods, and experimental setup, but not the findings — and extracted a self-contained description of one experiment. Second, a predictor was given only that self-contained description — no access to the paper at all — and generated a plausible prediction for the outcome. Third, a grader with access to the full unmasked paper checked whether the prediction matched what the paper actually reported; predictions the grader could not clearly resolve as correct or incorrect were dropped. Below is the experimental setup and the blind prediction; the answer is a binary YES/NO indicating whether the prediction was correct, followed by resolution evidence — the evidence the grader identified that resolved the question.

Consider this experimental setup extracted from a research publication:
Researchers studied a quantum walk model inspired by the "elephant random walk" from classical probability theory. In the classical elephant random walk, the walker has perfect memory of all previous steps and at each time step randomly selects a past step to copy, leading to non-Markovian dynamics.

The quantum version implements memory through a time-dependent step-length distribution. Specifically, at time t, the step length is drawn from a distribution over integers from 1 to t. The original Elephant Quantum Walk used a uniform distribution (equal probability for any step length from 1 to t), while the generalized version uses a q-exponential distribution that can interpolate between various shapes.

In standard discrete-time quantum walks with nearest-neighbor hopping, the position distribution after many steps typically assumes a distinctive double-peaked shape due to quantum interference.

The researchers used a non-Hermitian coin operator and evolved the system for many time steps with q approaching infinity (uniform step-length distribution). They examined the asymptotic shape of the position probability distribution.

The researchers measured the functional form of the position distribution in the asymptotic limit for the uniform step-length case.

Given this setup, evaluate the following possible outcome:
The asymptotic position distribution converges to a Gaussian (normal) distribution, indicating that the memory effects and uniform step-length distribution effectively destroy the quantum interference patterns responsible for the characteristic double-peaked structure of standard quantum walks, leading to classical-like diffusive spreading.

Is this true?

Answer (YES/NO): YES